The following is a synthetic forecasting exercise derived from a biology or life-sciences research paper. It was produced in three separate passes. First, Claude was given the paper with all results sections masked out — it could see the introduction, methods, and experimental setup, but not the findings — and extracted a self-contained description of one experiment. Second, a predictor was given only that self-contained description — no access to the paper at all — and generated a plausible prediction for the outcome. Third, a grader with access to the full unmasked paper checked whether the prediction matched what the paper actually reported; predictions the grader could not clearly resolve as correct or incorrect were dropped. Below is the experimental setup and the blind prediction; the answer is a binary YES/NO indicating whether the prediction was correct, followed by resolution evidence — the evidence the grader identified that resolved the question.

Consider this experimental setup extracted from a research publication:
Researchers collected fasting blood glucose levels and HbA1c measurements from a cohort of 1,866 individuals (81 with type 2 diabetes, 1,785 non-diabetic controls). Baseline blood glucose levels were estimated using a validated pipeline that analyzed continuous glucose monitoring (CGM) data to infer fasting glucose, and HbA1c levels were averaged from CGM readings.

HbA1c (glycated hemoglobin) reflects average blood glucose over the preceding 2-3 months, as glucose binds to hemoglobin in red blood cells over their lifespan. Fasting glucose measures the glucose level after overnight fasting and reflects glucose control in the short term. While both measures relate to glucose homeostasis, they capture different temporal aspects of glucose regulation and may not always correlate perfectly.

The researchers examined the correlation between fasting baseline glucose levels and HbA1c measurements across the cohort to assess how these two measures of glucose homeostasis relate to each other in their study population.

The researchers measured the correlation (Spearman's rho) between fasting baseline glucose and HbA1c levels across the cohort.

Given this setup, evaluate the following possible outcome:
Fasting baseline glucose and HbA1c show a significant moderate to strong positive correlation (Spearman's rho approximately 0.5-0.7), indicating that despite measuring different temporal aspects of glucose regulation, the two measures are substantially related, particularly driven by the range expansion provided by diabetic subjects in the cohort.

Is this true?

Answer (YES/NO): NO